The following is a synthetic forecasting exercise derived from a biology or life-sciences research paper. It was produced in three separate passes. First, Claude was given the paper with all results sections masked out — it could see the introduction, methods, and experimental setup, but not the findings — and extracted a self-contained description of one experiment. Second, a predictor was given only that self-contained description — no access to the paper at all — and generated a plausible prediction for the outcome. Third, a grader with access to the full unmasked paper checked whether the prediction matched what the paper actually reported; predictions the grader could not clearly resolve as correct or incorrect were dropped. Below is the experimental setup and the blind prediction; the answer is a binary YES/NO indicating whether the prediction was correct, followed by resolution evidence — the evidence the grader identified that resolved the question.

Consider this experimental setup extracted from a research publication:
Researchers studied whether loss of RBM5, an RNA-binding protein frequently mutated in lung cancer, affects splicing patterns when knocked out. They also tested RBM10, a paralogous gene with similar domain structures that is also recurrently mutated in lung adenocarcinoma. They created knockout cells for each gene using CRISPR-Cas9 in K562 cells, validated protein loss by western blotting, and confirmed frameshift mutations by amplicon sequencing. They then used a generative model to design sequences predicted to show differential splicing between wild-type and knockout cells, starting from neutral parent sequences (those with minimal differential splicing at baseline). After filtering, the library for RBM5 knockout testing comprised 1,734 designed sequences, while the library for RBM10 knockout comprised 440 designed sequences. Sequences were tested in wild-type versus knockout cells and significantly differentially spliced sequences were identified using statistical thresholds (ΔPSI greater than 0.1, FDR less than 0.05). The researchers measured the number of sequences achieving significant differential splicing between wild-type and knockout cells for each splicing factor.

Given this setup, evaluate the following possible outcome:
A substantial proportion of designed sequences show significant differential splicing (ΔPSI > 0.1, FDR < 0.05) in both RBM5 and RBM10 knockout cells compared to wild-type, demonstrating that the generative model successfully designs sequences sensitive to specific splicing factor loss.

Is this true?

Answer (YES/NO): NO